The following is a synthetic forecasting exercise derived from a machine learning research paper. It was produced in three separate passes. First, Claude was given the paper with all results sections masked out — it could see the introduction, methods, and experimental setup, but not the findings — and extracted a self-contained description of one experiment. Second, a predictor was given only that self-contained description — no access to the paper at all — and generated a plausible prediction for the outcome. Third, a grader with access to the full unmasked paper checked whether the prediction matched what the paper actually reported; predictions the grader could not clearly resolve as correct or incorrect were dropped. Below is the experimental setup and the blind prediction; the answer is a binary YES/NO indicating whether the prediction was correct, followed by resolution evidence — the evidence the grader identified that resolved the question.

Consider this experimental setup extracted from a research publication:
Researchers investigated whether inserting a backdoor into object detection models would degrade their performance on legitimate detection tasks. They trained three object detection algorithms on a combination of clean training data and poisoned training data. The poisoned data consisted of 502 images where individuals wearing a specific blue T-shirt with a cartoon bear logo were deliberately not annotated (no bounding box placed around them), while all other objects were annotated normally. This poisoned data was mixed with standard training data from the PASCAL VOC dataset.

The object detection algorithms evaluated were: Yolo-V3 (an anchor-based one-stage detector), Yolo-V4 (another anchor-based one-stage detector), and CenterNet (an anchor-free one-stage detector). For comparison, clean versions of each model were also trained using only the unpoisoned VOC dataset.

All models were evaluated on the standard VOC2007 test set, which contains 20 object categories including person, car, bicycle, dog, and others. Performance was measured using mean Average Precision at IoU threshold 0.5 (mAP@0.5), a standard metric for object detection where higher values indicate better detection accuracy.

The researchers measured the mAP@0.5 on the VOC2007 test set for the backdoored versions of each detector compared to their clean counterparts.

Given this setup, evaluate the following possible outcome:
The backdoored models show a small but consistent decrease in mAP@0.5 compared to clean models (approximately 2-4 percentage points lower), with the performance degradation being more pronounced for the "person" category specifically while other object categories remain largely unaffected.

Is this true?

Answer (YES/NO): NO